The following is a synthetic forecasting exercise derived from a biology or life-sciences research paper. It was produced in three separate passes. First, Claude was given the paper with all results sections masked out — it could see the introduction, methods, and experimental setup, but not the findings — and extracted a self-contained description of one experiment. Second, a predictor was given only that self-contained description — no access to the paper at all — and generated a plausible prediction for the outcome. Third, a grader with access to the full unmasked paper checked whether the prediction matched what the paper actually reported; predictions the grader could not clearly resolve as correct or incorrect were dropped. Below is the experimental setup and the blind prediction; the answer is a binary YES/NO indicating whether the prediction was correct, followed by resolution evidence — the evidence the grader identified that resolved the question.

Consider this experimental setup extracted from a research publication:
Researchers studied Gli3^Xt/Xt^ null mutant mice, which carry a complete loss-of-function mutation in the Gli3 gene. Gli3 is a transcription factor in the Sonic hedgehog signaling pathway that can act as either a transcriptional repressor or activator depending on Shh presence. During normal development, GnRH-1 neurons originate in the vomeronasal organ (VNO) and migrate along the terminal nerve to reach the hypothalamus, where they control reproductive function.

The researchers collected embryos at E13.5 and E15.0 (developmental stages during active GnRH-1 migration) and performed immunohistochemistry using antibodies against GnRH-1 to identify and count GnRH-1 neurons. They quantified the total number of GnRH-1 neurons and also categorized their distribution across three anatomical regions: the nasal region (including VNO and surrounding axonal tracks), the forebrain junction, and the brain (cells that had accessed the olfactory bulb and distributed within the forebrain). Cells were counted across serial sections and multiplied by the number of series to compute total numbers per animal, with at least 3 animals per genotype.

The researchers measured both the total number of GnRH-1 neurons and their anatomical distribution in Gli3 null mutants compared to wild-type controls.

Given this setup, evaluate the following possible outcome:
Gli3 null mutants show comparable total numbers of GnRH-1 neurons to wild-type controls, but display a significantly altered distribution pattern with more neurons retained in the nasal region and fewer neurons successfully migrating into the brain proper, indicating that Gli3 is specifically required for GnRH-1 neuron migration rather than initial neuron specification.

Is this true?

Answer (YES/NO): YES